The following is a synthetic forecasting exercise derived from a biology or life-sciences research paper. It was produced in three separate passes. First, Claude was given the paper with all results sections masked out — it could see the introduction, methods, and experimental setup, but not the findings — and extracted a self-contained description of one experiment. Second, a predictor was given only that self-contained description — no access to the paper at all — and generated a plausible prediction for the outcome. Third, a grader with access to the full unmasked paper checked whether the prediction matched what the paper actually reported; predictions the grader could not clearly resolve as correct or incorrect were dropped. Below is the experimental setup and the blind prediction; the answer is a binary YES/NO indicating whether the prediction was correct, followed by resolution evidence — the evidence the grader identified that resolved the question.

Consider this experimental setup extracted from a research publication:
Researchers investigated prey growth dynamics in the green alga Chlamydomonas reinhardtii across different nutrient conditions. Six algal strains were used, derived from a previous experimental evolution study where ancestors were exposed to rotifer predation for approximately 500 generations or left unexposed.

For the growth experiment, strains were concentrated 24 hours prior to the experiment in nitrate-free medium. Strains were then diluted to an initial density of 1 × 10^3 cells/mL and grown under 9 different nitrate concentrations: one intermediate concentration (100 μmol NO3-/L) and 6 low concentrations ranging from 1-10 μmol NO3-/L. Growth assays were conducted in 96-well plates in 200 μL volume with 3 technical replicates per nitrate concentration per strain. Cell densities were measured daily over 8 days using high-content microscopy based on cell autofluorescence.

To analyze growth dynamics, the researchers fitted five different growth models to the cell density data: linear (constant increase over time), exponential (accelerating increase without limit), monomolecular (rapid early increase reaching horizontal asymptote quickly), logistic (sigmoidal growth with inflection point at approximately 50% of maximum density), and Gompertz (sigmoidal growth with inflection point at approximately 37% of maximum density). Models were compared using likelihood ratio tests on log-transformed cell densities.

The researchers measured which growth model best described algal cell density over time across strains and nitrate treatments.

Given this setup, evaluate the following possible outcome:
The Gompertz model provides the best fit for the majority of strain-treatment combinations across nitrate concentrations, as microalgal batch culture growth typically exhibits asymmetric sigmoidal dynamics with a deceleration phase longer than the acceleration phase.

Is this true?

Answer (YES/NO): NO